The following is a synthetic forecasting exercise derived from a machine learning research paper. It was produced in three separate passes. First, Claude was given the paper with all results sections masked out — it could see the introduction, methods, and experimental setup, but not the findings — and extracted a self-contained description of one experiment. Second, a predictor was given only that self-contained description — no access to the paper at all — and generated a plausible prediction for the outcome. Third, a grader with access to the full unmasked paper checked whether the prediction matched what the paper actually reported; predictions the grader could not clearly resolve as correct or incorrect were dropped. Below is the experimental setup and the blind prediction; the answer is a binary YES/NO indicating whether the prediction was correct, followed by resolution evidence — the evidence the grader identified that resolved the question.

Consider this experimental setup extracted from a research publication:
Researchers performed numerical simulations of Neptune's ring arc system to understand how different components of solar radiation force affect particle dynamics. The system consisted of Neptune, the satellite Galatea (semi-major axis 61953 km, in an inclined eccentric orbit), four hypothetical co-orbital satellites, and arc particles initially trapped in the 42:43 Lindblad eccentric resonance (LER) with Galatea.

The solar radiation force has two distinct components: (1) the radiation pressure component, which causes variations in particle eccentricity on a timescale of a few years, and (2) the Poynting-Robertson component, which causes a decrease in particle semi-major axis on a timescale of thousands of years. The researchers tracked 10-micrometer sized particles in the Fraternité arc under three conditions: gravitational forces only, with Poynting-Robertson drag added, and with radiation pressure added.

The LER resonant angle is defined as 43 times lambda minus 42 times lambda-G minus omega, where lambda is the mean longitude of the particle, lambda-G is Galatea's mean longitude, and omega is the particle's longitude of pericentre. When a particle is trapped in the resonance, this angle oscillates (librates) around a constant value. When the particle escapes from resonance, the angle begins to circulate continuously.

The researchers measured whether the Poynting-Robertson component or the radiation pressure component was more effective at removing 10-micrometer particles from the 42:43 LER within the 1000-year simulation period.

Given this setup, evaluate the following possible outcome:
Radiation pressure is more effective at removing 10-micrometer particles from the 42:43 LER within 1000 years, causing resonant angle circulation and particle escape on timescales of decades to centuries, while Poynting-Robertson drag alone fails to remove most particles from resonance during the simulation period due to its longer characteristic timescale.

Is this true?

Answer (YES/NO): YES